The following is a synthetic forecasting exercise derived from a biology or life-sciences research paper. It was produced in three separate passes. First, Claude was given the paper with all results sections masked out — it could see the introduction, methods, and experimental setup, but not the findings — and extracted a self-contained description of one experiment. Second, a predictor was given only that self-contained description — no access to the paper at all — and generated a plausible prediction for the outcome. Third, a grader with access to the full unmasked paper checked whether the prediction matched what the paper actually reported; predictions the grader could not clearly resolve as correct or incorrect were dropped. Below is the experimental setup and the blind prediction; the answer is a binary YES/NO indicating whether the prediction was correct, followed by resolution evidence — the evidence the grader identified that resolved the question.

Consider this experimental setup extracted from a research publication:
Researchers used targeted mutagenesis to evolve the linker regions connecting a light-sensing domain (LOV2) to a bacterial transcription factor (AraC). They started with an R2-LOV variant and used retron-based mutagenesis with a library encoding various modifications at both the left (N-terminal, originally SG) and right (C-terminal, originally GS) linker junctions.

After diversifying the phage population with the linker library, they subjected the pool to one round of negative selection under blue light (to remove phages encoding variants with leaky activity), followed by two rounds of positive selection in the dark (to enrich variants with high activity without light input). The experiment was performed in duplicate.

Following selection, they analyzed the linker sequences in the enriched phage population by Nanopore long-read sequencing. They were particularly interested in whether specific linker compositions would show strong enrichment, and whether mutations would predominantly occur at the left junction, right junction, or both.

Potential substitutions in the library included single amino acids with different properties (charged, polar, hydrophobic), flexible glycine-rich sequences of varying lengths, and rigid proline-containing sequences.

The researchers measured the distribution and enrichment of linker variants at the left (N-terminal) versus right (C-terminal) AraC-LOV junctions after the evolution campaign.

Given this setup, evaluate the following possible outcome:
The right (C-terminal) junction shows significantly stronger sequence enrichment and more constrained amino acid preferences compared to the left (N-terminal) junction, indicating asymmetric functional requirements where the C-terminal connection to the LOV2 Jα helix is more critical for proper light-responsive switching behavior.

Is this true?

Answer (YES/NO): NO